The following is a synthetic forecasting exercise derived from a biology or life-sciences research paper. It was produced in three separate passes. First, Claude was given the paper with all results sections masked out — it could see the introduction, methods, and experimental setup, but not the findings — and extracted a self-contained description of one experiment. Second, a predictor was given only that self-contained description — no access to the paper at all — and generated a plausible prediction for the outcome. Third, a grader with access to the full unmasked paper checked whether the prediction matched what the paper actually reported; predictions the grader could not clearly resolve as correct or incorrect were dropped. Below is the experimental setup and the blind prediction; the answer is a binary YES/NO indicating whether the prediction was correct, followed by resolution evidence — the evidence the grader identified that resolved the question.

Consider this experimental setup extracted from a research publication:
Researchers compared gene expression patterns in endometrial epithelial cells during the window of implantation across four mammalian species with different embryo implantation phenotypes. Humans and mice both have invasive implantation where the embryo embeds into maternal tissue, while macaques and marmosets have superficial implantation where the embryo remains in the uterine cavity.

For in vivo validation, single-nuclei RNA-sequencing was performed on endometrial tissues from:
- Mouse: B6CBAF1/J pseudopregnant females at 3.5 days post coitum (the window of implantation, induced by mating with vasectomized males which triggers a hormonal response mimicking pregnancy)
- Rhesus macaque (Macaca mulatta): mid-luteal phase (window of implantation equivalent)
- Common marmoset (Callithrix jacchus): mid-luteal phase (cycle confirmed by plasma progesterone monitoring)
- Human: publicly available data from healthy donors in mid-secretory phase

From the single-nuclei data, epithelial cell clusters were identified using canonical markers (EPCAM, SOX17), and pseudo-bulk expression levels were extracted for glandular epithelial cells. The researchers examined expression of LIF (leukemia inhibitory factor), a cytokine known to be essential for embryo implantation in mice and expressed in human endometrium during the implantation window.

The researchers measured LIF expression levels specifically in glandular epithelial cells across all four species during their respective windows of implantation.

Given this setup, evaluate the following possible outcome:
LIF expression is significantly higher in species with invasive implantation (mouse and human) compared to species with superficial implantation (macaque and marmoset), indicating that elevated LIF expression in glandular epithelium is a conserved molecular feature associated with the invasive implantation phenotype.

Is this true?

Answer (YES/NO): NO